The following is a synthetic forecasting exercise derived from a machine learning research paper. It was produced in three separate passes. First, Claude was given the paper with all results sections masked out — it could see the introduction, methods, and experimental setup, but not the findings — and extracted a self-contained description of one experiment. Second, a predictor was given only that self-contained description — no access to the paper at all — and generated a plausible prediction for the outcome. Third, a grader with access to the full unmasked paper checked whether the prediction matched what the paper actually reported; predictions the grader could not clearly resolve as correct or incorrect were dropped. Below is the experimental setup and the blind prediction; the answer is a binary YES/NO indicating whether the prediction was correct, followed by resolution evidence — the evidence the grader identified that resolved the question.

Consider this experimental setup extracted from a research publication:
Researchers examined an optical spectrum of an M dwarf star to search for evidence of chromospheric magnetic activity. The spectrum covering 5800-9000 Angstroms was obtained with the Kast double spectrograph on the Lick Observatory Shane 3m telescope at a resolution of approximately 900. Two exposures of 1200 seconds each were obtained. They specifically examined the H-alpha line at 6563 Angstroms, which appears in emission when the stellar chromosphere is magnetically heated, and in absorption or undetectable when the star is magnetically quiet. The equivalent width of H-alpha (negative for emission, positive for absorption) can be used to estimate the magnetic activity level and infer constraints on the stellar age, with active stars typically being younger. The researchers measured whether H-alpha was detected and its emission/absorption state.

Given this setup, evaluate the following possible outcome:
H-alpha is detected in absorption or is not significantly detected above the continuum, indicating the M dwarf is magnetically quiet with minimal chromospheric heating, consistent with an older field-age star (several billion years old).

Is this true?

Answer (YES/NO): NO